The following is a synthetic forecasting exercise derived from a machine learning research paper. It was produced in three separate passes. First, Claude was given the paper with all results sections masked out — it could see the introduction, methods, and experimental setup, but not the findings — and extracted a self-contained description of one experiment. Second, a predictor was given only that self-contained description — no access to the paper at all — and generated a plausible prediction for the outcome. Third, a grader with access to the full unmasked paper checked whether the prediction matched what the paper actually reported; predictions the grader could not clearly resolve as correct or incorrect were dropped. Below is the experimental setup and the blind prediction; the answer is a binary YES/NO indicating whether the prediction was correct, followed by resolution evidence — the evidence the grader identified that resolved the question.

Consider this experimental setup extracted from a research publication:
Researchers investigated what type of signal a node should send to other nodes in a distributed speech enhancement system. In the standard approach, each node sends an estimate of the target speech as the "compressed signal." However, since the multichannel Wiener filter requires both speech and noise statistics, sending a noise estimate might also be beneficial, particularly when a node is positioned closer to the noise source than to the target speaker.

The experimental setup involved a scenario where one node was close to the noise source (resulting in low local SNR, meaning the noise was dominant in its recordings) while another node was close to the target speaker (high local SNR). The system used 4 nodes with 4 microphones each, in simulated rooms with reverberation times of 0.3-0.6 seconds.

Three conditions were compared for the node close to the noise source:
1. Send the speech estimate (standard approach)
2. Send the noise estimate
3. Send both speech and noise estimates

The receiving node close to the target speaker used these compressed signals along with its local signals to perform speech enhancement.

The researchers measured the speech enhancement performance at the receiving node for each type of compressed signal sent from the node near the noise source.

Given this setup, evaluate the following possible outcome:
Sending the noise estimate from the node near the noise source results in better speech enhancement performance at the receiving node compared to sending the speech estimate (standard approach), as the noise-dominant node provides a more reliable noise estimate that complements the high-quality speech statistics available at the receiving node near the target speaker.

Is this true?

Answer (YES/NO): NO